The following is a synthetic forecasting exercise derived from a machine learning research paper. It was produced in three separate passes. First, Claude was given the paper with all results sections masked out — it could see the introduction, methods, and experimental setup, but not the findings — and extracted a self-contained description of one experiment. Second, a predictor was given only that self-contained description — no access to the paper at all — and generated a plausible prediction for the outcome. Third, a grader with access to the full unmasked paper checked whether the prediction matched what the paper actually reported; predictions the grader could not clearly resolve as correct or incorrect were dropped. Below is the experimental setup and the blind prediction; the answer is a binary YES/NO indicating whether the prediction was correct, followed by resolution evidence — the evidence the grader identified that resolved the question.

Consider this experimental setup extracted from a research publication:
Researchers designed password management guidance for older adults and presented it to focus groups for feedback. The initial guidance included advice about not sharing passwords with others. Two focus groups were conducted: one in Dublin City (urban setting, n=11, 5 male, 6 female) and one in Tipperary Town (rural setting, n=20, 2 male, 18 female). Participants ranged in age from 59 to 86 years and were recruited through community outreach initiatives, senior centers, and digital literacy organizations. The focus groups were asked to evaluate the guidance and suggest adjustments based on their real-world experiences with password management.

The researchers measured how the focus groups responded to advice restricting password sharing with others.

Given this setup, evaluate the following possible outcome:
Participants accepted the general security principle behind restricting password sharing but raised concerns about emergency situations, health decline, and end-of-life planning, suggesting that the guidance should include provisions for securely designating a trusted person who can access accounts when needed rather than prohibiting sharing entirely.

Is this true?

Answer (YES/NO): NO